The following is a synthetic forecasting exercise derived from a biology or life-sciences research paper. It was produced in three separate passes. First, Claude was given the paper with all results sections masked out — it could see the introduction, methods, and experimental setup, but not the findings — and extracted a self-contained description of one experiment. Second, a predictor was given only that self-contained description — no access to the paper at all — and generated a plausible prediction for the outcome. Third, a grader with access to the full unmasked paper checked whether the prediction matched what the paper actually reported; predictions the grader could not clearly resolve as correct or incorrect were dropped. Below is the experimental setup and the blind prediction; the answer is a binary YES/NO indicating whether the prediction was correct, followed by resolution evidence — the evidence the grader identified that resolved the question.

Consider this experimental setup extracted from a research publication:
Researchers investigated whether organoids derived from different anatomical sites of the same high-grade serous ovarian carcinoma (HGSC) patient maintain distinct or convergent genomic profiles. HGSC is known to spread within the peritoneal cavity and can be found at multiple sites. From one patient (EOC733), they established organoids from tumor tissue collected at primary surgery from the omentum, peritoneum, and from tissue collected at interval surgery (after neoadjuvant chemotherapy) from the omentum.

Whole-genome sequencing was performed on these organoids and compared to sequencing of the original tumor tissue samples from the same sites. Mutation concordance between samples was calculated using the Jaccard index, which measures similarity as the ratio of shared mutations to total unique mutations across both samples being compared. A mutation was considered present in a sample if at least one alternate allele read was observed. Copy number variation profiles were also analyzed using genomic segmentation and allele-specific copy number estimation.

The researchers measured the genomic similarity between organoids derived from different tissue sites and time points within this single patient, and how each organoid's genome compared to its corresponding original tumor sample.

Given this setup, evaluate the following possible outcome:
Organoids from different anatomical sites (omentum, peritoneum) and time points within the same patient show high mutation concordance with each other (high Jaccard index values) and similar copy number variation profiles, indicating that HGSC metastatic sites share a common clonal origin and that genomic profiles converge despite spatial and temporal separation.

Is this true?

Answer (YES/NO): YES